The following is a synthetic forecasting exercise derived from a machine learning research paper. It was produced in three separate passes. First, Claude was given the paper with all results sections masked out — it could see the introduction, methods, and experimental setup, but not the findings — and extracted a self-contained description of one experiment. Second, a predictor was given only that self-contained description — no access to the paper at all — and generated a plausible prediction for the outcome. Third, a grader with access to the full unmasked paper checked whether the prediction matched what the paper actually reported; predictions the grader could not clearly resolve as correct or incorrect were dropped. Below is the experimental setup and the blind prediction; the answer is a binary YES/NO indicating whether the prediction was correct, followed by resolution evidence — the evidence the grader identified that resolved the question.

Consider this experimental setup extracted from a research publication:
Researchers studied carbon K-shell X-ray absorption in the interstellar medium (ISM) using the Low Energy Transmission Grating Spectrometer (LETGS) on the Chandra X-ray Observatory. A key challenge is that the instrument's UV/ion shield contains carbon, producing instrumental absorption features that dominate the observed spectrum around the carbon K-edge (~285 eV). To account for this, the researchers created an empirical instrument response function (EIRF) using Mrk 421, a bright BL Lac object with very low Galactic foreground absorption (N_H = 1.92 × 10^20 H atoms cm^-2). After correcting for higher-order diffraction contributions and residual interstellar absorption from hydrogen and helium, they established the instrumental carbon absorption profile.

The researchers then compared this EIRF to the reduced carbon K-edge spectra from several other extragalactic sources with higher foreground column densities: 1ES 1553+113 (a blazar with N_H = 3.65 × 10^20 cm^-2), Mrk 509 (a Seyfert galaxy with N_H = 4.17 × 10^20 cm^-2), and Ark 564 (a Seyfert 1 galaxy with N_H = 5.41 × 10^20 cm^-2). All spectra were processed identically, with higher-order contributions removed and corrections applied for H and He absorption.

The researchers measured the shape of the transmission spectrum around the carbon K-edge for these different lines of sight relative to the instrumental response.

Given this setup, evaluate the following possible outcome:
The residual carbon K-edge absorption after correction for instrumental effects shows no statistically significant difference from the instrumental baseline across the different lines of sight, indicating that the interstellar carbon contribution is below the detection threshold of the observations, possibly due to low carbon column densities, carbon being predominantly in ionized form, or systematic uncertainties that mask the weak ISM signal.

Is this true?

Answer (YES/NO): NO